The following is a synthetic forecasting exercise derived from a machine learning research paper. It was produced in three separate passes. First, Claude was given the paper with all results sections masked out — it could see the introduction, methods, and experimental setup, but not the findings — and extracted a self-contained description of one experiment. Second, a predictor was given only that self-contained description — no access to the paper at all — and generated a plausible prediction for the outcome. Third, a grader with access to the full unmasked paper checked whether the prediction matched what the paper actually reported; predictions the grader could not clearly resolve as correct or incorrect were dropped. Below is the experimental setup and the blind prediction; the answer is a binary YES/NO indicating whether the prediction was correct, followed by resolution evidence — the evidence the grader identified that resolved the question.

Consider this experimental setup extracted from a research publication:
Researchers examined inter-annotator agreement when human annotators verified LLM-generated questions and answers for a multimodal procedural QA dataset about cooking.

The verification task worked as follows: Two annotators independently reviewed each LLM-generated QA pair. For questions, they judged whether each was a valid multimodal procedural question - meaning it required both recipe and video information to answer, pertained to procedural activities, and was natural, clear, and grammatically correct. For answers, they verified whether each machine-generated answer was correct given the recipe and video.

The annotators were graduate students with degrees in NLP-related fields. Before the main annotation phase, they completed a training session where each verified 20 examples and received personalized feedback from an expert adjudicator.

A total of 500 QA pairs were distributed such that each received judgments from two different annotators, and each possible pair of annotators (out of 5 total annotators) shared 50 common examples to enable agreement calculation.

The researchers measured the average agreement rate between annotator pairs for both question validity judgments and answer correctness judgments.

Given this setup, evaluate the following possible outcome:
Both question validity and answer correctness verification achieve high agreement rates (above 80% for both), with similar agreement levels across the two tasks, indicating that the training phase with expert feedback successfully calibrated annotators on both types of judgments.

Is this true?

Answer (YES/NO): YES